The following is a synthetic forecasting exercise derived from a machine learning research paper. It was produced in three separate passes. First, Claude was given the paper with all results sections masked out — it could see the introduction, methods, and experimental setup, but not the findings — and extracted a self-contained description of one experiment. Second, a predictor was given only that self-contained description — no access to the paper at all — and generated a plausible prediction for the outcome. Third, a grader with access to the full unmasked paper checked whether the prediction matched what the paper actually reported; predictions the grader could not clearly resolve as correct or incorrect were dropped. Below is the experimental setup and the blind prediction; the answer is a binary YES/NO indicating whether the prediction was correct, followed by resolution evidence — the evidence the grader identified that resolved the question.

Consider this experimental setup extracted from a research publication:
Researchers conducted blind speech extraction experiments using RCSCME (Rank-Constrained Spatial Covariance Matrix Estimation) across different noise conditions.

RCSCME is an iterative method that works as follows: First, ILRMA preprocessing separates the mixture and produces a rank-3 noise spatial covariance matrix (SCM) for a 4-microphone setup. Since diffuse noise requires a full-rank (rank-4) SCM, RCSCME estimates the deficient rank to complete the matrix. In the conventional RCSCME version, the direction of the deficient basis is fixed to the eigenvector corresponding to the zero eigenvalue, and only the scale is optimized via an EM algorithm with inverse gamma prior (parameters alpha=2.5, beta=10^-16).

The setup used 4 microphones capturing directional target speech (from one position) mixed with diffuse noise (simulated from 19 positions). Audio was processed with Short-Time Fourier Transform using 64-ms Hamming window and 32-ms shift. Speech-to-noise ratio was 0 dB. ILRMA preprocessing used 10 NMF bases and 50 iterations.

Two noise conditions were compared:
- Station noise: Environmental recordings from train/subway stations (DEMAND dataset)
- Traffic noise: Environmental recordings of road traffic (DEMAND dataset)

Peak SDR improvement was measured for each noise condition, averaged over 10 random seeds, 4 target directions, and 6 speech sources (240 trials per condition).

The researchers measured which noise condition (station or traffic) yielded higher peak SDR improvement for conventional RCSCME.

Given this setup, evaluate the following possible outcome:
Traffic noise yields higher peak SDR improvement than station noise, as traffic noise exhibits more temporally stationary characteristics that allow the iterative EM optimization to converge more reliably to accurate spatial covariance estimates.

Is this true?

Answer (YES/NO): NO